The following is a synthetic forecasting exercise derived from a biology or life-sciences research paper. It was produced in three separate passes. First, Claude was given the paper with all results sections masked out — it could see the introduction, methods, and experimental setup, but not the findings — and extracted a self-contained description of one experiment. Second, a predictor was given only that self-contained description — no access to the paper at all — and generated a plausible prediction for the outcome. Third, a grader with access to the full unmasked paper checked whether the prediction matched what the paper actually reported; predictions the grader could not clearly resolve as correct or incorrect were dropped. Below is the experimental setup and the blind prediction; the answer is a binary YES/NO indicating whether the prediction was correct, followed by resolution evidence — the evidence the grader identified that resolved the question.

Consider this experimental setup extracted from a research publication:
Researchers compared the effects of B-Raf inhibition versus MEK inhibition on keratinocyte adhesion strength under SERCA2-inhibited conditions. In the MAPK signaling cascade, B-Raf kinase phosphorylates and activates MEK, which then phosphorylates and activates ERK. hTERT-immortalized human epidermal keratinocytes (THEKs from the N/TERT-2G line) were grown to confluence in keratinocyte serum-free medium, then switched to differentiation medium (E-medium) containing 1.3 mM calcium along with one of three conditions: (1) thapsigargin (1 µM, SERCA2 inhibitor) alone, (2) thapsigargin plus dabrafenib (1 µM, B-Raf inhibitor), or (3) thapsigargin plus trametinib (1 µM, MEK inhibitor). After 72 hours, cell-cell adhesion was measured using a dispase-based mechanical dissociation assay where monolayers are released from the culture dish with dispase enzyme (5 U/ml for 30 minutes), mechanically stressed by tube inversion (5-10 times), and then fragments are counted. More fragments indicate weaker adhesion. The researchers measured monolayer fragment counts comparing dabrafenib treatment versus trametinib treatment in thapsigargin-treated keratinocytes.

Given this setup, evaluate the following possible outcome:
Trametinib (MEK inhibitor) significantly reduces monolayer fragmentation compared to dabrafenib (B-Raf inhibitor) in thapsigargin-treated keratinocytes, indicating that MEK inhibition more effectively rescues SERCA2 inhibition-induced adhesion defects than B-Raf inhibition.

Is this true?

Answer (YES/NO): YES